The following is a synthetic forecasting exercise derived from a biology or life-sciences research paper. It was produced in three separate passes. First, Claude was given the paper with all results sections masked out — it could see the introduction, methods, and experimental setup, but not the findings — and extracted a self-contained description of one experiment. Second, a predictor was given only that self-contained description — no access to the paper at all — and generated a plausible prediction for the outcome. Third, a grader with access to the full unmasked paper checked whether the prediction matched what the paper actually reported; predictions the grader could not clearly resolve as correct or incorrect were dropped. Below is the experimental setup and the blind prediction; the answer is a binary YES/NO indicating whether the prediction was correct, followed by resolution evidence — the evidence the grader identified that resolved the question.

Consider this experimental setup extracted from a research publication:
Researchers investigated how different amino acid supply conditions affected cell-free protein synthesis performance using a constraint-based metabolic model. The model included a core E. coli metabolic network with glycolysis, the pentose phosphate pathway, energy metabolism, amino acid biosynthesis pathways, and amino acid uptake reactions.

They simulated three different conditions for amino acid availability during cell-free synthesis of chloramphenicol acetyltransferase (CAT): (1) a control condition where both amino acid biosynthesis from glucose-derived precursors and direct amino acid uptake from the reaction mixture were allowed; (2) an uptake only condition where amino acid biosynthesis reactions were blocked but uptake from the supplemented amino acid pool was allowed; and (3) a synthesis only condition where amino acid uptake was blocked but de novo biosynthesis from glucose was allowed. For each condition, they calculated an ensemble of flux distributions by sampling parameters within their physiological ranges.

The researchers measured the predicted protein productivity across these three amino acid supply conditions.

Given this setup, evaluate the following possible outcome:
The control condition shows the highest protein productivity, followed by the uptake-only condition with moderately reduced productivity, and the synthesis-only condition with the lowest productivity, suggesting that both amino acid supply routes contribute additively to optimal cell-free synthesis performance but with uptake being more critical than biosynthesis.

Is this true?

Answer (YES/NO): NO